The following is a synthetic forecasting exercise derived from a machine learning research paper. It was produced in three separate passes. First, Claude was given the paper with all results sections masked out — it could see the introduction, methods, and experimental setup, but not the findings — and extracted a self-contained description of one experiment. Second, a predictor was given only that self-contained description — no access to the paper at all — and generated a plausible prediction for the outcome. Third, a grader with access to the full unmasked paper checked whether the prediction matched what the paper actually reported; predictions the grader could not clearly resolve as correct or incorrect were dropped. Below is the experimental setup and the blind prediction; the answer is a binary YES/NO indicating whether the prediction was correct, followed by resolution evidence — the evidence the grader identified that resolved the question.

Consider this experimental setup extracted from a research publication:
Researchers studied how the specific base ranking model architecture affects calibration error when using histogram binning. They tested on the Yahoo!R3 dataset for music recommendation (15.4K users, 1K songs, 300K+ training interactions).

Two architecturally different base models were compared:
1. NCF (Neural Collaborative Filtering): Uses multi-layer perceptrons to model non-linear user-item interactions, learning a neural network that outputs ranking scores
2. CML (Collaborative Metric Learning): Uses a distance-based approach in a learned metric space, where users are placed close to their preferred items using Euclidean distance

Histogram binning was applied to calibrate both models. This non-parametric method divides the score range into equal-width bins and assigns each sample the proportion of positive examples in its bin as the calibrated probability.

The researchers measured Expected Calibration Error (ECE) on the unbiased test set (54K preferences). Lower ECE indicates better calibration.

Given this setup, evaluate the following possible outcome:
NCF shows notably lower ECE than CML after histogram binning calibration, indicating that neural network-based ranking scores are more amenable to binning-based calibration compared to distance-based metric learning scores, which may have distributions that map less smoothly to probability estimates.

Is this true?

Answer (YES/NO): YES